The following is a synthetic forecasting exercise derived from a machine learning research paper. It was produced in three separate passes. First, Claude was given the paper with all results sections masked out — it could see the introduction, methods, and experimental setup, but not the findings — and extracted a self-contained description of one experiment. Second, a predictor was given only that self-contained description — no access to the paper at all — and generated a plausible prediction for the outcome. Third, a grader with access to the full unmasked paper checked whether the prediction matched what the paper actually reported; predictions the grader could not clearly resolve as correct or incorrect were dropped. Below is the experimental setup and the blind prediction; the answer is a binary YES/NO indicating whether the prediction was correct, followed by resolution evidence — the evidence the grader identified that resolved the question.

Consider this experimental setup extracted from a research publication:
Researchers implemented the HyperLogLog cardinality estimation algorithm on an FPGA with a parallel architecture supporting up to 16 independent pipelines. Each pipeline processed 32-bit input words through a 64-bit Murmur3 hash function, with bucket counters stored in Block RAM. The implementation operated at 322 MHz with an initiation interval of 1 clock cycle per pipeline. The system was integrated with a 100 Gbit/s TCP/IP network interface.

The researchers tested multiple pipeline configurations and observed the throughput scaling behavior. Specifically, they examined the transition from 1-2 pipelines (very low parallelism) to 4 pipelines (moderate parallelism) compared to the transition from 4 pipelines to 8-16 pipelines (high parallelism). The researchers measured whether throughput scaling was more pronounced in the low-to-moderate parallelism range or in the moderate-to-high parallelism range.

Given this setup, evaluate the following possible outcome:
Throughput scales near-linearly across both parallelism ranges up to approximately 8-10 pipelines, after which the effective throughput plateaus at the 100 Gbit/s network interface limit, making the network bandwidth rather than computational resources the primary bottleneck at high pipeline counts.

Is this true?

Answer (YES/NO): NO